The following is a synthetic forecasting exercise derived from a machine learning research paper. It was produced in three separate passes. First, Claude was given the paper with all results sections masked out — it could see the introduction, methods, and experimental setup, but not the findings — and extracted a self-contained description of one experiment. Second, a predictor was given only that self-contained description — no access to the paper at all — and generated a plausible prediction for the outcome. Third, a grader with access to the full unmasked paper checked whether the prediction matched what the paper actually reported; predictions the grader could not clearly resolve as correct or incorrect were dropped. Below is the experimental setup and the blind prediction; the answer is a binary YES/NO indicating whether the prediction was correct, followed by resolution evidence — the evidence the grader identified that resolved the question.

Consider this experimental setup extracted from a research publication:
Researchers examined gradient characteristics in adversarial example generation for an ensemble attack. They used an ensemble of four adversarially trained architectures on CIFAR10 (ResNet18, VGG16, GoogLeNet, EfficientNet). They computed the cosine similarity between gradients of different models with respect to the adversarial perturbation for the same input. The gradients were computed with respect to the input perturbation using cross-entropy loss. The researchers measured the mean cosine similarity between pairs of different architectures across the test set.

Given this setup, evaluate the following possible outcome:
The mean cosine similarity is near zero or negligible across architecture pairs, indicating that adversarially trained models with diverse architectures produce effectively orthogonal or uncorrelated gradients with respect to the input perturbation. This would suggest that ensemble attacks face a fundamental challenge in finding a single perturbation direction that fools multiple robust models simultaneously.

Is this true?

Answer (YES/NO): NO